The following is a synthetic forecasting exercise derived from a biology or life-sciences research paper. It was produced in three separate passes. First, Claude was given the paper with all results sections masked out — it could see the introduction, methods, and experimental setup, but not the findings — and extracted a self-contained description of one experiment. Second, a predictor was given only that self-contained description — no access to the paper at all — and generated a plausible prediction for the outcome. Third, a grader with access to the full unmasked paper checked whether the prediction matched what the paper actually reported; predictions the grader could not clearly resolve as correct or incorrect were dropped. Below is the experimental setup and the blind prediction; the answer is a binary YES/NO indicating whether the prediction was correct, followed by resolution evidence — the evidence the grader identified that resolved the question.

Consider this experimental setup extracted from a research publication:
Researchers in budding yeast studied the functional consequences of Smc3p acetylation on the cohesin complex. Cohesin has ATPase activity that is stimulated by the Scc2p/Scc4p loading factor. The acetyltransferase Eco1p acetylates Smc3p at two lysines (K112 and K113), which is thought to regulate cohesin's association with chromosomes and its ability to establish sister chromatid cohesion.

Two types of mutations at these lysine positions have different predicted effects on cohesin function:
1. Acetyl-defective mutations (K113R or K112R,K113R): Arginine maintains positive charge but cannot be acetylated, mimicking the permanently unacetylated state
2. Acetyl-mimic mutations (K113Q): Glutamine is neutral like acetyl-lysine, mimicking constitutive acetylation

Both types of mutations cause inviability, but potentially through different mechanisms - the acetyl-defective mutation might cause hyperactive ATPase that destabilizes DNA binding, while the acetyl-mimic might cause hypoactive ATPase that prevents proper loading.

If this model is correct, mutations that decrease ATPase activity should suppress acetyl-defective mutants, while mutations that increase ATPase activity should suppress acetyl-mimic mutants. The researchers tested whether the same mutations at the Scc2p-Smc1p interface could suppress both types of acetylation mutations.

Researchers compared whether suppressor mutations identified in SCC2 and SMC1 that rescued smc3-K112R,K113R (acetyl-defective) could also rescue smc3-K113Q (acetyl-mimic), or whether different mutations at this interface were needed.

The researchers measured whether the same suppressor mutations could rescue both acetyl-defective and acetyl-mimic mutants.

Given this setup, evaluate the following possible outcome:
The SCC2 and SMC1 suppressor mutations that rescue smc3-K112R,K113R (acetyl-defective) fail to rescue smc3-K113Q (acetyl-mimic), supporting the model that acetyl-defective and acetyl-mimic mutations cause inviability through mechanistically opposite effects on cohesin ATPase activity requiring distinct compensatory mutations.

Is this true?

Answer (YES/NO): YES